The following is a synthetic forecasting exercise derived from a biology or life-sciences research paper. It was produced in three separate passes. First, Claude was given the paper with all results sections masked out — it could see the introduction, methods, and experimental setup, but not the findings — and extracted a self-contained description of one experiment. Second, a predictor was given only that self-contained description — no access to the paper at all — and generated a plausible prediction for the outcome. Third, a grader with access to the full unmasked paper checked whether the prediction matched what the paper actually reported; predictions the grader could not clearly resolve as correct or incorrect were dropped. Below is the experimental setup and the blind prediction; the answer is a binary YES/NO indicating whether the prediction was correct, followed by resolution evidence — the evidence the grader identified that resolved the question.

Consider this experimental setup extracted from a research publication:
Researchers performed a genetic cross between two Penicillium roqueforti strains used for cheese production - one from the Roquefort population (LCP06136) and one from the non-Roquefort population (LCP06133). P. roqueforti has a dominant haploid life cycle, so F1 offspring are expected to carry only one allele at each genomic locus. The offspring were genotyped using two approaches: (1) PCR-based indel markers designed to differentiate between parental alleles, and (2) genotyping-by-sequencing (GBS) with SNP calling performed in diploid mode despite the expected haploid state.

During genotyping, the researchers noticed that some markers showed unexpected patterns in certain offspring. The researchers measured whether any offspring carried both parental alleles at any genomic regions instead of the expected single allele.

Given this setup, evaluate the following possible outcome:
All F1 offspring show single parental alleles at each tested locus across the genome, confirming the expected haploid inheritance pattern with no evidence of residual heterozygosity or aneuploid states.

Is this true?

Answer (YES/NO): NO